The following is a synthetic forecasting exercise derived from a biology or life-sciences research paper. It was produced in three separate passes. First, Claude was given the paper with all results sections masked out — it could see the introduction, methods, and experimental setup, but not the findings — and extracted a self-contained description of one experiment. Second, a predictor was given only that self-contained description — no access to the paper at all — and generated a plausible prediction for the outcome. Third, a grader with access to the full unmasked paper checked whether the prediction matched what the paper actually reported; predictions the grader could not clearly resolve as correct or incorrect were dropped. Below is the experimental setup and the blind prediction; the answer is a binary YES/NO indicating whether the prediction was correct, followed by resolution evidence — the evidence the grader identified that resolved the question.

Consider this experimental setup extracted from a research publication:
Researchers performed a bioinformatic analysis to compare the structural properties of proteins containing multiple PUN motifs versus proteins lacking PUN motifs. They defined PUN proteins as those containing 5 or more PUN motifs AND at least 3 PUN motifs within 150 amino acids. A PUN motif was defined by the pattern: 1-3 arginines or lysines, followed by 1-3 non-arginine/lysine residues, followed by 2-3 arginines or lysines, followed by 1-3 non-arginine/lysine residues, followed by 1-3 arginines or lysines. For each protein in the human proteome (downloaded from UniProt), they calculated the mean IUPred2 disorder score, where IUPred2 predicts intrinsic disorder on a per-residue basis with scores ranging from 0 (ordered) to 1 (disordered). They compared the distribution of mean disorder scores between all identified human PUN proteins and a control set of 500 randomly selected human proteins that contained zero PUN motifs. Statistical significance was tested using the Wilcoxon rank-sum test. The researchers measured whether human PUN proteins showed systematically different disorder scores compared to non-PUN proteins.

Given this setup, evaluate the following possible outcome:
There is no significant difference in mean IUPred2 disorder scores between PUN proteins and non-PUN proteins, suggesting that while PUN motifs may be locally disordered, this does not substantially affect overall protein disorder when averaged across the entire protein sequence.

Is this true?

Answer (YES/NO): NO